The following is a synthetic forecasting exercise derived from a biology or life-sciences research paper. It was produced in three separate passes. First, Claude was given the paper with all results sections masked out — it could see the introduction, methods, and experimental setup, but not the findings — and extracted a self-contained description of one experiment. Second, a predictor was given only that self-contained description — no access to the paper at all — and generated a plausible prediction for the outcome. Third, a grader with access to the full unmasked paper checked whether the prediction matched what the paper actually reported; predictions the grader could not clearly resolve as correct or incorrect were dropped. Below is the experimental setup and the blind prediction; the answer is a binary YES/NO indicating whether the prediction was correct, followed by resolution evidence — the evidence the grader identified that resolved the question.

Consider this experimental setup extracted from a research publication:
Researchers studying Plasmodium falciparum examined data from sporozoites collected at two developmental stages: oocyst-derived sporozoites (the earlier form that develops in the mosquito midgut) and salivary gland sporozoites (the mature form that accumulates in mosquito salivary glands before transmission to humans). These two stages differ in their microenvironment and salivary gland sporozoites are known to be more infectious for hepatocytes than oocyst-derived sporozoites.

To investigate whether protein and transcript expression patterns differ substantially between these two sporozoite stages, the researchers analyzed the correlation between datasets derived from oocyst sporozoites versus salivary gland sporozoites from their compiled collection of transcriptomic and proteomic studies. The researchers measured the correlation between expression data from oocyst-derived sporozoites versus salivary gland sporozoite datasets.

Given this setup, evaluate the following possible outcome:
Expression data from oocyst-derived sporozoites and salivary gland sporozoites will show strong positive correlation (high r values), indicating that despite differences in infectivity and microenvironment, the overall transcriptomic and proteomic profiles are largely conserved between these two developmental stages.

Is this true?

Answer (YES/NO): YES